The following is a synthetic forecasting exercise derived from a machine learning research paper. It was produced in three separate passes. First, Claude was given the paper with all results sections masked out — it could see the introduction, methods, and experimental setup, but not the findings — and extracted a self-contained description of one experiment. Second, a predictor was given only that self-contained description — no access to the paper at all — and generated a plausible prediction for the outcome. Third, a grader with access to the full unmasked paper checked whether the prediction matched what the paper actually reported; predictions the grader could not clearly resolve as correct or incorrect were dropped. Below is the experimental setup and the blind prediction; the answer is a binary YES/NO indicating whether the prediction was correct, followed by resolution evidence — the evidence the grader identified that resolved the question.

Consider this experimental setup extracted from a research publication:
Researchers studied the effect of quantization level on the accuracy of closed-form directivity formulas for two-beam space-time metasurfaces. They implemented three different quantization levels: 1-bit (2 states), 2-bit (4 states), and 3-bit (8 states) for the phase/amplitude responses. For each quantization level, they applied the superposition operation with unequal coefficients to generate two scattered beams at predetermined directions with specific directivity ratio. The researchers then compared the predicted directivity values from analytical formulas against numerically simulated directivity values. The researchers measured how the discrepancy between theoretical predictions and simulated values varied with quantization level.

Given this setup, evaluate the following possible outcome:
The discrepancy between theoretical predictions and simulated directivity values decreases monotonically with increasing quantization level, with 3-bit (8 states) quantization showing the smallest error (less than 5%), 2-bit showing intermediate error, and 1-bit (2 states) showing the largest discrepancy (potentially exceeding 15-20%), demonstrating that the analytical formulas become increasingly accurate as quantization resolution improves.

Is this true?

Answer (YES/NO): NO